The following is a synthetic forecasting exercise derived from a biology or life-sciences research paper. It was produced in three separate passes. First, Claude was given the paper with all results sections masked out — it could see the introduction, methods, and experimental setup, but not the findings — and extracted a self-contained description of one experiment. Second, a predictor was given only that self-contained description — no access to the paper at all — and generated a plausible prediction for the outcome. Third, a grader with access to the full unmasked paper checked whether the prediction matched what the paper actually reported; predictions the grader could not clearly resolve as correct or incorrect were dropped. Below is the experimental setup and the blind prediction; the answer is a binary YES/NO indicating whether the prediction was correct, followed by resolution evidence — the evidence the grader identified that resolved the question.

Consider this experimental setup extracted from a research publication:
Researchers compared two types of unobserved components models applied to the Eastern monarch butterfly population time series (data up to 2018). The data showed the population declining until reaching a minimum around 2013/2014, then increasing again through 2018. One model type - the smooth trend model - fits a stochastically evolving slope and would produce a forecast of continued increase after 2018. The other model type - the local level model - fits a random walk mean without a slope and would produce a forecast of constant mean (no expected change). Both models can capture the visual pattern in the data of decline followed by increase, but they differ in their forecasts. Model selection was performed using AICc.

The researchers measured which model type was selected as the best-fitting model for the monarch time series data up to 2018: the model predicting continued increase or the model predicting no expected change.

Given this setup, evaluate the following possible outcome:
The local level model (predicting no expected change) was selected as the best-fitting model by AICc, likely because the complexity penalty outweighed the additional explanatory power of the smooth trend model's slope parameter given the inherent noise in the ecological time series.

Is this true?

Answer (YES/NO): YES